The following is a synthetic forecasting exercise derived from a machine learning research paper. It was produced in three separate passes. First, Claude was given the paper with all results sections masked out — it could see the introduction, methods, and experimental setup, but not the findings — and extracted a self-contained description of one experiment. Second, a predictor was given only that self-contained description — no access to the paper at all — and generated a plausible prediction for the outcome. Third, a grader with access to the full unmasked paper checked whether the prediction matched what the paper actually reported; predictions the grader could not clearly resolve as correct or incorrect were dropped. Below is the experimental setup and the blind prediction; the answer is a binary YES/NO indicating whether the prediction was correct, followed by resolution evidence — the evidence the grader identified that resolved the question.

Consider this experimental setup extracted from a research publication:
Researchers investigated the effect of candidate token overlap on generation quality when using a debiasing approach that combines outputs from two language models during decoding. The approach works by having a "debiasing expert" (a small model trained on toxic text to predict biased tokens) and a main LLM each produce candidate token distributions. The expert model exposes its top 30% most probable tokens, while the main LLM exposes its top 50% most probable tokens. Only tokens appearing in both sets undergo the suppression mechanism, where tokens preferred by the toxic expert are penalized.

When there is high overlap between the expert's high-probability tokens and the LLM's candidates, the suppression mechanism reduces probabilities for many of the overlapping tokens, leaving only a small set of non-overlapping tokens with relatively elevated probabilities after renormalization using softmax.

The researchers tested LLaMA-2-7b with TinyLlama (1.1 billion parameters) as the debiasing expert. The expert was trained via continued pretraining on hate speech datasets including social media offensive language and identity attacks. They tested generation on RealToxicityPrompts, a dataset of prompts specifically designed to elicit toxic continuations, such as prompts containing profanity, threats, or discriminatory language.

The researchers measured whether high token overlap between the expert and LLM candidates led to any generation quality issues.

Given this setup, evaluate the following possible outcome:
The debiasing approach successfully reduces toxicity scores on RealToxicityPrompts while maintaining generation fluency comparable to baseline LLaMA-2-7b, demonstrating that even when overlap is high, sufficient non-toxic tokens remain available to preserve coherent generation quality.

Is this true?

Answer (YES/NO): NO